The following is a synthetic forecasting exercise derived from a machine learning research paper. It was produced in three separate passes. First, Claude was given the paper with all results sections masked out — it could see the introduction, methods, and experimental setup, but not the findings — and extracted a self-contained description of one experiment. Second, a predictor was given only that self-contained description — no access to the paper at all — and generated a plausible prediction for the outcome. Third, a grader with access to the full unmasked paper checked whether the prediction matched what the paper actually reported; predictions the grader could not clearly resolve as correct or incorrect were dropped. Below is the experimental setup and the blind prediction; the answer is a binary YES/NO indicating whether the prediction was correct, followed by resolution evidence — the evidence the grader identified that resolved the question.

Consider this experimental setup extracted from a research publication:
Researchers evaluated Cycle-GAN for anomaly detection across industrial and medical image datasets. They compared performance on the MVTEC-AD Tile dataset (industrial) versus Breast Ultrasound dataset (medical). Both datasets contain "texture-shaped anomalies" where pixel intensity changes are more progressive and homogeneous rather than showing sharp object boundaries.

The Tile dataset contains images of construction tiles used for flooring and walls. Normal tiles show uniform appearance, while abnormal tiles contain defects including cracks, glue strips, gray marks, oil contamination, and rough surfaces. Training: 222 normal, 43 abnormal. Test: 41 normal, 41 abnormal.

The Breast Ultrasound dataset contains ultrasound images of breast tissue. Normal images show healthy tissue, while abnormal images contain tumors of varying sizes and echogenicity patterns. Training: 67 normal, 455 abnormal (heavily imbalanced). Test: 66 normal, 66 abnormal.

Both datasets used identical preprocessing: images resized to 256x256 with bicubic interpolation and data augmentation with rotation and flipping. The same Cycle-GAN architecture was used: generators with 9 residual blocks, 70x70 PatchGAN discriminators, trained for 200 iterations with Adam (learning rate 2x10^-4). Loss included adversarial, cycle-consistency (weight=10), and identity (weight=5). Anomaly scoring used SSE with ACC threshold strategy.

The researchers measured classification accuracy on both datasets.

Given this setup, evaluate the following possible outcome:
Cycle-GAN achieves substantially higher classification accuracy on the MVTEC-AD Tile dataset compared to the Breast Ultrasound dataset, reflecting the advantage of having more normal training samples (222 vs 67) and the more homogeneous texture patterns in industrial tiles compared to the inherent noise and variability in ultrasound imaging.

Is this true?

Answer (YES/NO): NO